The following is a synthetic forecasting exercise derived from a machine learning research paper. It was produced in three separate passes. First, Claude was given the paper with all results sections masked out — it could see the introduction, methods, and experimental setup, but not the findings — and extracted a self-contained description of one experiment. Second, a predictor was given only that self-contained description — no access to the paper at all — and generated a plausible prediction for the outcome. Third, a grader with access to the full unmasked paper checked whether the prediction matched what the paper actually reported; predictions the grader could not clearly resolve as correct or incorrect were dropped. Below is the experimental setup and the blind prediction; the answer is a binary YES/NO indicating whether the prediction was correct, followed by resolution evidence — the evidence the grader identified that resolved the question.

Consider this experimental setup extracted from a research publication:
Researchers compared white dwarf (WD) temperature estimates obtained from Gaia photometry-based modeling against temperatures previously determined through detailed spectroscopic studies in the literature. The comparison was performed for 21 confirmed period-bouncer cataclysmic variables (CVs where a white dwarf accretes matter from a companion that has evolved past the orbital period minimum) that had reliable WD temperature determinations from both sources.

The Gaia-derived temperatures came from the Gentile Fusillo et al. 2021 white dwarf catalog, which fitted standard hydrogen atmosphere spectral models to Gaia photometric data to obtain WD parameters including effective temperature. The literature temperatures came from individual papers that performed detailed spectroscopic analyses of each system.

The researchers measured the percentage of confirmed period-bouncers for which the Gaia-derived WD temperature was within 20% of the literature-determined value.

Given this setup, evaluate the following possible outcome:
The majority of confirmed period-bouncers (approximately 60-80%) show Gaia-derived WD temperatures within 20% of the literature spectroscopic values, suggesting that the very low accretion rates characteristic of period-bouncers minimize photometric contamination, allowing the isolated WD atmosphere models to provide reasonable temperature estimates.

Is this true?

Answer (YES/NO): YES